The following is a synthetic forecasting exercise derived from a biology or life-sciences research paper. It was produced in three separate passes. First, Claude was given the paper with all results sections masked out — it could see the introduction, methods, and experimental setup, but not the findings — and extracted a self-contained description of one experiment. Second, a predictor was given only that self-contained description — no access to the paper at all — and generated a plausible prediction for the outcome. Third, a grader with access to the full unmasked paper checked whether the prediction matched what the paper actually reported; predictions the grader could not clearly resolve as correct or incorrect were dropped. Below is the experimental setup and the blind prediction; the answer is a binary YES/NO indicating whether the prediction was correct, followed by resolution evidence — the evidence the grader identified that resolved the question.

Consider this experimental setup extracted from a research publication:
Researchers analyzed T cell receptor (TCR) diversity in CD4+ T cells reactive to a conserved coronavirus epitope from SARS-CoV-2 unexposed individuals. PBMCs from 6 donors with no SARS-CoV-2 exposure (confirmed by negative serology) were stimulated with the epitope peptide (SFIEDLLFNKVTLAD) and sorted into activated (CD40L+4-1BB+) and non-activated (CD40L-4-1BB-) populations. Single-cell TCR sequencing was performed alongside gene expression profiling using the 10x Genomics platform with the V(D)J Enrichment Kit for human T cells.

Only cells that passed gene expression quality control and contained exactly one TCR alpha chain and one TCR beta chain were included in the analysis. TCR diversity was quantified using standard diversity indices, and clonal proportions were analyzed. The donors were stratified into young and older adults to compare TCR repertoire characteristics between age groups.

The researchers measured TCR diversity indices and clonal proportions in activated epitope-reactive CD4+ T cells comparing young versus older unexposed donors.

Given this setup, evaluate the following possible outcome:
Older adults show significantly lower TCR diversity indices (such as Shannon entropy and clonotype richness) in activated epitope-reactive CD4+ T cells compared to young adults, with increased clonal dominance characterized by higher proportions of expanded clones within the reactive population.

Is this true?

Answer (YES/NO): YES